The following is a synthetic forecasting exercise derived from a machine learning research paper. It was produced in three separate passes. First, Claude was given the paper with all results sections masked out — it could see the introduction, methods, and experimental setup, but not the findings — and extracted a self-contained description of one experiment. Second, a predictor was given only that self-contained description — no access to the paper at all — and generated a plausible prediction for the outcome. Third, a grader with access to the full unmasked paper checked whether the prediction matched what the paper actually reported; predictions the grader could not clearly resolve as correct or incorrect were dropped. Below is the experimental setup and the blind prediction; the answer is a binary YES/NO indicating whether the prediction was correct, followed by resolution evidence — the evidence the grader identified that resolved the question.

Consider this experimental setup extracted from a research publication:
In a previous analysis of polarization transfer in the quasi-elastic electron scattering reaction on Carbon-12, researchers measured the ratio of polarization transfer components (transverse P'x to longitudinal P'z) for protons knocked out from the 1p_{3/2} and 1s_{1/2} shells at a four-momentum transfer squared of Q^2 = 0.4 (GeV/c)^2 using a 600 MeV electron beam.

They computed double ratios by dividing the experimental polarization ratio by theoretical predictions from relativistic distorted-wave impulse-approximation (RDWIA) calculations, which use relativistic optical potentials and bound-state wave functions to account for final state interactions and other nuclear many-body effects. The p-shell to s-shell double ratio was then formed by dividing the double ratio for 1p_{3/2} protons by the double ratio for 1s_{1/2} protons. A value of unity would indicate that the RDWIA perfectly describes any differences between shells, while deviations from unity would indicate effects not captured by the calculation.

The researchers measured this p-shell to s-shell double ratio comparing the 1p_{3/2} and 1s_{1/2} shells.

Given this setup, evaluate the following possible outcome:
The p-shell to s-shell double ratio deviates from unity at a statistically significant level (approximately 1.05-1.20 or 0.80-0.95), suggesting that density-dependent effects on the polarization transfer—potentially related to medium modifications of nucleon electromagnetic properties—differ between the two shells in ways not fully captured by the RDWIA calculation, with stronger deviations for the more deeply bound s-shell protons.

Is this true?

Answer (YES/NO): YES